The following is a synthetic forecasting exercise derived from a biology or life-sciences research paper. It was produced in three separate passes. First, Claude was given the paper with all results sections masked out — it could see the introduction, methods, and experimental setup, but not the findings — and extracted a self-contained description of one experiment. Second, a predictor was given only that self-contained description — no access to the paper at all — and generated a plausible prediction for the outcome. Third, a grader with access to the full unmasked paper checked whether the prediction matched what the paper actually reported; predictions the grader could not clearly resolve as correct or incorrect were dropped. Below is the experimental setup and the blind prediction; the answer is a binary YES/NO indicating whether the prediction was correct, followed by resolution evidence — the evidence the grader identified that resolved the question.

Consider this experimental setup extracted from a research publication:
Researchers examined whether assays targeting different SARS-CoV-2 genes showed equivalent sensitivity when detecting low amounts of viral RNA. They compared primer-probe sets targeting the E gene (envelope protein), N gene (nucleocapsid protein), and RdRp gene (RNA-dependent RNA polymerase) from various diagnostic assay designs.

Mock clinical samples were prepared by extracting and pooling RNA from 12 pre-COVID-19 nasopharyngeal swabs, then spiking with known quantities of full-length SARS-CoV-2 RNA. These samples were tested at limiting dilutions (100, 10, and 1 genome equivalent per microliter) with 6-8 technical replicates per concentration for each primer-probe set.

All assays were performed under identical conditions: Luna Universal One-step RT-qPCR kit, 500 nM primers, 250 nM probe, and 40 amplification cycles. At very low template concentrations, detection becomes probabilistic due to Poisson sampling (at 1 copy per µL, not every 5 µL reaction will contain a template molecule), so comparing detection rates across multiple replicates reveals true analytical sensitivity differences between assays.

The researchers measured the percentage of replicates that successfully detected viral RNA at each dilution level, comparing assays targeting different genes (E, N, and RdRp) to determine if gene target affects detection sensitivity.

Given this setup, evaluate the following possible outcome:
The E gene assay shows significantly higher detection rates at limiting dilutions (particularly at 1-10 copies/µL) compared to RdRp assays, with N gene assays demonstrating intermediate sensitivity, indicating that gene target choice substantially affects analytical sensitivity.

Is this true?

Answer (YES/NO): NO